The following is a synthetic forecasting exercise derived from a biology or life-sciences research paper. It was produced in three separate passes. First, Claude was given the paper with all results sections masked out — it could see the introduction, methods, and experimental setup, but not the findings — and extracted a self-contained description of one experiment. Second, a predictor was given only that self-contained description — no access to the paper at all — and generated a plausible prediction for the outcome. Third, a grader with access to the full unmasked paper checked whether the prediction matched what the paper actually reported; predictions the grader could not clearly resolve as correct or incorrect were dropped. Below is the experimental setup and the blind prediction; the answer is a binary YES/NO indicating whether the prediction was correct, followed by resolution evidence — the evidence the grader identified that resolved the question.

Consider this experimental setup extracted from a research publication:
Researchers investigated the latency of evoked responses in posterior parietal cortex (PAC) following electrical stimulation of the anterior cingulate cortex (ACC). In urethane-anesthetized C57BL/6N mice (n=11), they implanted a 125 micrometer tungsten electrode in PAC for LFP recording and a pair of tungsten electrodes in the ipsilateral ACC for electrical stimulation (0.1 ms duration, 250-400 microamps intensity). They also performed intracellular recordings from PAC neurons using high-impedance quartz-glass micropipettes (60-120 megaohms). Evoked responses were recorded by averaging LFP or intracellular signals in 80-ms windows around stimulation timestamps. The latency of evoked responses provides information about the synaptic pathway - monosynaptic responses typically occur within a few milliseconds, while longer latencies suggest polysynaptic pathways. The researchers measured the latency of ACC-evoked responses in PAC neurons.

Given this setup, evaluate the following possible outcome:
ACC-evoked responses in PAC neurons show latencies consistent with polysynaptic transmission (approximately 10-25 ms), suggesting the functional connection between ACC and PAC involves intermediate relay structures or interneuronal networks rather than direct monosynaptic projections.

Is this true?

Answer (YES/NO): NO